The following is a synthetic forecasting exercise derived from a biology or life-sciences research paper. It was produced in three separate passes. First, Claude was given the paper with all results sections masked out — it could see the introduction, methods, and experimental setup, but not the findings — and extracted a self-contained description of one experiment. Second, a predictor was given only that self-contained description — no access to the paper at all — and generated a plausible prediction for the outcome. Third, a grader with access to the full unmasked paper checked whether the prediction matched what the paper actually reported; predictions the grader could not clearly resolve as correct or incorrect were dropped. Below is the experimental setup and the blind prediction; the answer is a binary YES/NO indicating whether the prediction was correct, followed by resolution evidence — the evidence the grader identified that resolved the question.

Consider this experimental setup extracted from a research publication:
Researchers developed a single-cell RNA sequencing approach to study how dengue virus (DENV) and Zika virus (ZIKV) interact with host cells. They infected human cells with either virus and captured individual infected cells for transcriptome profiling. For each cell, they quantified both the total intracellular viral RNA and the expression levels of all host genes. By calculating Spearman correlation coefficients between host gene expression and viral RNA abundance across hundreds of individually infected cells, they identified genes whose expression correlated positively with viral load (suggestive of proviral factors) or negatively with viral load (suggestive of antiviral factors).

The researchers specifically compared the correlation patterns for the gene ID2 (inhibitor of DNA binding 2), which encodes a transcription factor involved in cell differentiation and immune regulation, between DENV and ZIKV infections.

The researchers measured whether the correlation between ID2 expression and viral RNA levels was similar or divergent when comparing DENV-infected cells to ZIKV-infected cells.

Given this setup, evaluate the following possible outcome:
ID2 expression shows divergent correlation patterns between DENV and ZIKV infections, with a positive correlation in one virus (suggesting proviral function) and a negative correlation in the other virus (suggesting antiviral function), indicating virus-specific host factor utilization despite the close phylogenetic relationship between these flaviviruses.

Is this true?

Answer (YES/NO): YES